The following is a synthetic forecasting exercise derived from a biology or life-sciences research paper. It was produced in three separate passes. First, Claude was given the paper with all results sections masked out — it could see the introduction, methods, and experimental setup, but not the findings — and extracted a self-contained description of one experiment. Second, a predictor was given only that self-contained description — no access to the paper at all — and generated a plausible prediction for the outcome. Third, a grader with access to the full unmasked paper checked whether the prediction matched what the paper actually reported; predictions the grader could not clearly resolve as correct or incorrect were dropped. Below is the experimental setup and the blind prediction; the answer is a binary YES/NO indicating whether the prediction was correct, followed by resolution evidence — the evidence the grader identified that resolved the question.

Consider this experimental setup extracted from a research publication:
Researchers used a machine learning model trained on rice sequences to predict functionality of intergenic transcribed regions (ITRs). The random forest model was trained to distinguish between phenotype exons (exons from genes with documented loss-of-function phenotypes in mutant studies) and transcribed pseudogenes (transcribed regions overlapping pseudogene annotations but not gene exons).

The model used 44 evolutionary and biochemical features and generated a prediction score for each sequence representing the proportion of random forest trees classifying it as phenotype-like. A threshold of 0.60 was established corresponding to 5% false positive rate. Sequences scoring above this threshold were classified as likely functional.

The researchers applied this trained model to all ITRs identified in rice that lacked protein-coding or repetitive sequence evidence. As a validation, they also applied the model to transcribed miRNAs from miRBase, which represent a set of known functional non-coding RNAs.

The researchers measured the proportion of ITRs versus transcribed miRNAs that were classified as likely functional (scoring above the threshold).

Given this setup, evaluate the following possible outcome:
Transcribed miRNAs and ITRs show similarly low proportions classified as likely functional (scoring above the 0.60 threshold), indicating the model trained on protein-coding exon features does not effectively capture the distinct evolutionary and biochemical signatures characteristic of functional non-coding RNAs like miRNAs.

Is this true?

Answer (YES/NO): YES